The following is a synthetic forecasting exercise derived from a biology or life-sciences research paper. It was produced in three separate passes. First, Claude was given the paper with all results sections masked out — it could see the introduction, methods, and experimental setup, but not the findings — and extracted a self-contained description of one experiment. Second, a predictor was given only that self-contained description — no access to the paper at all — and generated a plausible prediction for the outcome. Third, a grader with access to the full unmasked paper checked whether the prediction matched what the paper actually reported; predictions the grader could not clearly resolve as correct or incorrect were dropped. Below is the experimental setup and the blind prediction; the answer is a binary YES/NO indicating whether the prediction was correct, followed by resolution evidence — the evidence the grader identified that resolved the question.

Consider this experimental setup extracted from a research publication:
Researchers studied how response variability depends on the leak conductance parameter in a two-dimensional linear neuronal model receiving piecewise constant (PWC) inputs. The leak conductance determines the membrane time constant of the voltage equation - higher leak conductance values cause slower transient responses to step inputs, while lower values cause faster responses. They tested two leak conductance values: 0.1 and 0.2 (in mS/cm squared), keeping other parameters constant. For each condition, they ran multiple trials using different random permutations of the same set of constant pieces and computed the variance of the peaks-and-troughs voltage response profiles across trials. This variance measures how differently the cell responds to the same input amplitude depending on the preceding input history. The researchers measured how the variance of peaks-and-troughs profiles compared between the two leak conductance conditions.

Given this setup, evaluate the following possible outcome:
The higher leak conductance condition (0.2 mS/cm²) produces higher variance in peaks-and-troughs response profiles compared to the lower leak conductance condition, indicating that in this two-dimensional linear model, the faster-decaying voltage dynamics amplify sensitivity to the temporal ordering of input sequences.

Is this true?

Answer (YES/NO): NO